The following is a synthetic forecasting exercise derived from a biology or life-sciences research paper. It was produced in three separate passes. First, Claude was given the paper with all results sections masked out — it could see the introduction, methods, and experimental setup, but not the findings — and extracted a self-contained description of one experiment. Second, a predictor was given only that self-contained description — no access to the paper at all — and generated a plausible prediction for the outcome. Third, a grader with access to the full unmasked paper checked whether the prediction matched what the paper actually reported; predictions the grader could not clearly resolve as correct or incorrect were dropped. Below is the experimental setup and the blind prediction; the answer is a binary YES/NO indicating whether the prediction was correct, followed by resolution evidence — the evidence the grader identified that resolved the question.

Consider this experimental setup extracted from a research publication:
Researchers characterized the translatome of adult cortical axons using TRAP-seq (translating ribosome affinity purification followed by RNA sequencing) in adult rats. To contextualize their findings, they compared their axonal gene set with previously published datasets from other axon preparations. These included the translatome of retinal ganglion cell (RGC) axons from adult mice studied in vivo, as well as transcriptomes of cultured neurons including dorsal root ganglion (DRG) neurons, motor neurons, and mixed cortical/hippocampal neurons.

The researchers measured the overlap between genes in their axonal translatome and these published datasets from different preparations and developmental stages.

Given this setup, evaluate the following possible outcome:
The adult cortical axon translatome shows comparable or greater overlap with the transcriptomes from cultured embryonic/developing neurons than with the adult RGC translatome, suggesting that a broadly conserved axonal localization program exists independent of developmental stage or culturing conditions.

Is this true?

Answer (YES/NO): YES